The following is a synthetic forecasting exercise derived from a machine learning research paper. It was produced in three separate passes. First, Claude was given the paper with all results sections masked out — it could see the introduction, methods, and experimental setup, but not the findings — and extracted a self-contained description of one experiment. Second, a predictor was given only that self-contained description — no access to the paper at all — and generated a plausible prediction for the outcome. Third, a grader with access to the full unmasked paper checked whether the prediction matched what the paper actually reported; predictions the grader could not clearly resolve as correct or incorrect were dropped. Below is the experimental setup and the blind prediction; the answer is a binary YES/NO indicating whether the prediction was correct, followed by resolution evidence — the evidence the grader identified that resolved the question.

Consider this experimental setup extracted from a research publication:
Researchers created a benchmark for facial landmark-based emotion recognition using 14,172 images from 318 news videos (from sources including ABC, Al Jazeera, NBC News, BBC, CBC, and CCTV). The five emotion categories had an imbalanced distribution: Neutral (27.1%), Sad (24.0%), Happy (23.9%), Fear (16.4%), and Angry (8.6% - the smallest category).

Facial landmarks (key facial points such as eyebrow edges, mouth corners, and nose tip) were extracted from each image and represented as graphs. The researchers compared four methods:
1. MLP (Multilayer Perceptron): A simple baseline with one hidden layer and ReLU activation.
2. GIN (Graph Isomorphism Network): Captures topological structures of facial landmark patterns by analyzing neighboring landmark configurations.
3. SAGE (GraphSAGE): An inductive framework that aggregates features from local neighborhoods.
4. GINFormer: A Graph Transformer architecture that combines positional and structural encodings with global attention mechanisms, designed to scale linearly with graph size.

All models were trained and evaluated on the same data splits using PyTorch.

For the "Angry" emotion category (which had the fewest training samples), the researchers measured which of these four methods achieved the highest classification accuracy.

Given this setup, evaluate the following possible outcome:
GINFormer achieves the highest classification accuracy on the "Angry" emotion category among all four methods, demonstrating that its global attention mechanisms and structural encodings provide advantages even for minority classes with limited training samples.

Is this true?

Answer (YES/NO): NO